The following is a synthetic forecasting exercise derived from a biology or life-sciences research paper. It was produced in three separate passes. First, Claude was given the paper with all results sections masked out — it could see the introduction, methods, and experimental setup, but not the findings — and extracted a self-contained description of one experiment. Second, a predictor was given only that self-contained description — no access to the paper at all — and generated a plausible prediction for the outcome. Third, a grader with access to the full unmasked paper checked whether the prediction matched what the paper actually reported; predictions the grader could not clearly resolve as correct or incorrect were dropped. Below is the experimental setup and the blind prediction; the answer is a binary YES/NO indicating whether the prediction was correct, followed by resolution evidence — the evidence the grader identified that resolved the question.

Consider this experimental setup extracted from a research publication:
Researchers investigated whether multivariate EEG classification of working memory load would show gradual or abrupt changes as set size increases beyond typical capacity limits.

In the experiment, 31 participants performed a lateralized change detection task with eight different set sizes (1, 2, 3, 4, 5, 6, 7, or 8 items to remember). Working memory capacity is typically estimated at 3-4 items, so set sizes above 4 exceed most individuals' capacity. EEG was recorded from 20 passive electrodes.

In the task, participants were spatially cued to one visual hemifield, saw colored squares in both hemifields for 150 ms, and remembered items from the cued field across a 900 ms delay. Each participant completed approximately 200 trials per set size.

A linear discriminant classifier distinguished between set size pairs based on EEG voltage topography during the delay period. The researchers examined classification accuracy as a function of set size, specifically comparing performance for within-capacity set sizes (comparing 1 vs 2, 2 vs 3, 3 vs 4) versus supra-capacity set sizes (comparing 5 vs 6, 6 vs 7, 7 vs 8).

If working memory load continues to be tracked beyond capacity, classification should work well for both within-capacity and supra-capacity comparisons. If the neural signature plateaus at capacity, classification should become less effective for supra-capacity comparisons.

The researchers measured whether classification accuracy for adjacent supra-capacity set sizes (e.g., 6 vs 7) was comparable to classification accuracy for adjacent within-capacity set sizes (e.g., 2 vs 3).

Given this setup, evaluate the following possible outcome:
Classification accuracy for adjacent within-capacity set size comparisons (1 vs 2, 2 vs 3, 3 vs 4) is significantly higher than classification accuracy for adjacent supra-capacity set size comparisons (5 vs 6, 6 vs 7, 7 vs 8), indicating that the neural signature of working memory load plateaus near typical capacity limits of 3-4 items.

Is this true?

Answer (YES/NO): YES